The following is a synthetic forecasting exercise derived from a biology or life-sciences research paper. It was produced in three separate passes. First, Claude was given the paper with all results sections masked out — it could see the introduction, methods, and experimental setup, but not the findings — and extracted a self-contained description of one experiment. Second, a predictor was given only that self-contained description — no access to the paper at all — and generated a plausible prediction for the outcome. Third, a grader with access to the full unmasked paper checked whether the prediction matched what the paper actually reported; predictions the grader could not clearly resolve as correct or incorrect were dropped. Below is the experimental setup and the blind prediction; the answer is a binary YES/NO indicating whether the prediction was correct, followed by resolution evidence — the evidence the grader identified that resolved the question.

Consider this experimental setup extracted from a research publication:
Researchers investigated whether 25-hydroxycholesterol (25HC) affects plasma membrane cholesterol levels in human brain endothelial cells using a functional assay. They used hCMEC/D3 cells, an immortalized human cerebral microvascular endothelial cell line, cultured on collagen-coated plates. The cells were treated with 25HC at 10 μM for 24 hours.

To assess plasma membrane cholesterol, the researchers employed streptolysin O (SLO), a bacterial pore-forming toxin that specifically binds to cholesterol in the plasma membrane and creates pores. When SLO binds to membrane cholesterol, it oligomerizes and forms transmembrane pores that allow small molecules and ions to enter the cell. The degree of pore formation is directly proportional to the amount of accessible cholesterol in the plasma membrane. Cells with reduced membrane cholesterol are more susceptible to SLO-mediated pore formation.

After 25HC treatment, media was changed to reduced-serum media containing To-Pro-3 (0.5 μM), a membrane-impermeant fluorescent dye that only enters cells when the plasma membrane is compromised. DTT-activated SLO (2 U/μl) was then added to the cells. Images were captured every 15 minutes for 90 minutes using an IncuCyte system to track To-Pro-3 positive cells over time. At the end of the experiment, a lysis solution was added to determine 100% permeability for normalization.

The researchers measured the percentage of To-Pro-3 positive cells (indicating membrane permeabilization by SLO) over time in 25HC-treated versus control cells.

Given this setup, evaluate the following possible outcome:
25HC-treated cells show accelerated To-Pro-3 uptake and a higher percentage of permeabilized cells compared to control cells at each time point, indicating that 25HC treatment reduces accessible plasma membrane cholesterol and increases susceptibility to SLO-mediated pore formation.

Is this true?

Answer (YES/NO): NO